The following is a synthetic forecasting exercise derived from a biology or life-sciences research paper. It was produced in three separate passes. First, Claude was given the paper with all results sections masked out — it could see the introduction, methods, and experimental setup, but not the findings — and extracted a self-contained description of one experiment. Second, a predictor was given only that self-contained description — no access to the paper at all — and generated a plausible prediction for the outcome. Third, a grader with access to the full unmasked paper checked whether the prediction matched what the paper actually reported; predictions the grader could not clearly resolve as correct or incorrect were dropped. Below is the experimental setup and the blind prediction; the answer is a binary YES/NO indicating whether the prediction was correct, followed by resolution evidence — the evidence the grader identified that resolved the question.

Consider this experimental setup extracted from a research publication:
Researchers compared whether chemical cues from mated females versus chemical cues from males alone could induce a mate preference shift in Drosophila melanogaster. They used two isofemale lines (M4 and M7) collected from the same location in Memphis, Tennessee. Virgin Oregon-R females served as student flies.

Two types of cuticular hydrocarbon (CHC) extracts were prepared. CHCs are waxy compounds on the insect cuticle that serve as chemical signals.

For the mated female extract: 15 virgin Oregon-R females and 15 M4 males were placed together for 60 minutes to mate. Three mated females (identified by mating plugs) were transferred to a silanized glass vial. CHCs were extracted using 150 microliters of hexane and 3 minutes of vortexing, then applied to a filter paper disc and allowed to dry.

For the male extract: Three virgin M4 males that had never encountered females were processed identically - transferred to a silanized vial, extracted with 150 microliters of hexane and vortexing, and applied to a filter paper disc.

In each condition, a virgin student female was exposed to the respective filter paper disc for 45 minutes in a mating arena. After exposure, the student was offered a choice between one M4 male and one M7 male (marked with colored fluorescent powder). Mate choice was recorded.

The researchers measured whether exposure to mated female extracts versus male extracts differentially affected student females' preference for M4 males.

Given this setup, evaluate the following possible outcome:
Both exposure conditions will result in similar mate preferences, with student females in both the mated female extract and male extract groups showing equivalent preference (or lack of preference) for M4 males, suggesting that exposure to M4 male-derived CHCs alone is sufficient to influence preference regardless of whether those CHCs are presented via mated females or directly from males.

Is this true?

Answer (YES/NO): NO